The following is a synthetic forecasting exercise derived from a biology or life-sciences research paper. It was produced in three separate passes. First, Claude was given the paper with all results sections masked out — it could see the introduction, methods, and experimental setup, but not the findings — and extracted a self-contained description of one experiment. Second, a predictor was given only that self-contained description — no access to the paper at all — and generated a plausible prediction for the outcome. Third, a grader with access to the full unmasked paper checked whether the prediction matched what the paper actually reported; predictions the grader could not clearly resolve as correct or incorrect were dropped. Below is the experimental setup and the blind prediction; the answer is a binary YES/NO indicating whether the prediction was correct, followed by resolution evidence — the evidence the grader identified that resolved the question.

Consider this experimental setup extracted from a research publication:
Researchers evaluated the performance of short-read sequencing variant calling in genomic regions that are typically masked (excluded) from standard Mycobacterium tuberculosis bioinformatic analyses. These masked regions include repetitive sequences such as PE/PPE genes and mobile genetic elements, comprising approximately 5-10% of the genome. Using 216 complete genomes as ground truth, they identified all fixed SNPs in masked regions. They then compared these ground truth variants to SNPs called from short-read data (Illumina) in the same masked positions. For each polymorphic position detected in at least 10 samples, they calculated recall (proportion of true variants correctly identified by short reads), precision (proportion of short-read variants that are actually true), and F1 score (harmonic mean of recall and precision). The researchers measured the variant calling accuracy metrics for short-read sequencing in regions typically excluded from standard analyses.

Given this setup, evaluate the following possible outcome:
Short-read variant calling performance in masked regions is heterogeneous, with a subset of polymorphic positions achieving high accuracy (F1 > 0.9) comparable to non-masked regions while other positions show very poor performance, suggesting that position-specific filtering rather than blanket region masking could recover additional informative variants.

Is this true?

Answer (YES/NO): YES